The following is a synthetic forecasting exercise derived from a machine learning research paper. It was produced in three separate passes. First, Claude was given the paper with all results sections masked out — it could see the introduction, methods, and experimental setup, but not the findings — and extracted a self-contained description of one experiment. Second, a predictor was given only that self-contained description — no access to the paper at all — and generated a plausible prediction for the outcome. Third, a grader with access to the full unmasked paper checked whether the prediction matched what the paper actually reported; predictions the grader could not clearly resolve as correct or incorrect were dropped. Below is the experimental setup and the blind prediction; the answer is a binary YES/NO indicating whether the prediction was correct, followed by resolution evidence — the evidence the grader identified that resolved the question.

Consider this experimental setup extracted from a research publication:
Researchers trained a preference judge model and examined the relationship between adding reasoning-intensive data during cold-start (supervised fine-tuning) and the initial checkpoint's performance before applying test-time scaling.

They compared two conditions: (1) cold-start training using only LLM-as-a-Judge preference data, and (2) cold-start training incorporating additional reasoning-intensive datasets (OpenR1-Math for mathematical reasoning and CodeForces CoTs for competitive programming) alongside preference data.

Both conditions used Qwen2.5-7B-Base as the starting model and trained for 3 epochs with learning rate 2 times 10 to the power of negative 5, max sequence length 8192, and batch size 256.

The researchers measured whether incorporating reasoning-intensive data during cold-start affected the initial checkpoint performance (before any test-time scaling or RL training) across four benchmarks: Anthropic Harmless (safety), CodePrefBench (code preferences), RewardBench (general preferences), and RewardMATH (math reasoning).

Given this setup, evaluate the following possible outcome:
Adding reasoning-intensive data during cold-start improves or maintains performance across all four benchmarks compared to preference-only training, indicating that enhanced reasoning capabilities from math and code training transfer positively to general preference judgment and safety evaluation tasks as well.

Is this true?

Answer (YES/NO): YES